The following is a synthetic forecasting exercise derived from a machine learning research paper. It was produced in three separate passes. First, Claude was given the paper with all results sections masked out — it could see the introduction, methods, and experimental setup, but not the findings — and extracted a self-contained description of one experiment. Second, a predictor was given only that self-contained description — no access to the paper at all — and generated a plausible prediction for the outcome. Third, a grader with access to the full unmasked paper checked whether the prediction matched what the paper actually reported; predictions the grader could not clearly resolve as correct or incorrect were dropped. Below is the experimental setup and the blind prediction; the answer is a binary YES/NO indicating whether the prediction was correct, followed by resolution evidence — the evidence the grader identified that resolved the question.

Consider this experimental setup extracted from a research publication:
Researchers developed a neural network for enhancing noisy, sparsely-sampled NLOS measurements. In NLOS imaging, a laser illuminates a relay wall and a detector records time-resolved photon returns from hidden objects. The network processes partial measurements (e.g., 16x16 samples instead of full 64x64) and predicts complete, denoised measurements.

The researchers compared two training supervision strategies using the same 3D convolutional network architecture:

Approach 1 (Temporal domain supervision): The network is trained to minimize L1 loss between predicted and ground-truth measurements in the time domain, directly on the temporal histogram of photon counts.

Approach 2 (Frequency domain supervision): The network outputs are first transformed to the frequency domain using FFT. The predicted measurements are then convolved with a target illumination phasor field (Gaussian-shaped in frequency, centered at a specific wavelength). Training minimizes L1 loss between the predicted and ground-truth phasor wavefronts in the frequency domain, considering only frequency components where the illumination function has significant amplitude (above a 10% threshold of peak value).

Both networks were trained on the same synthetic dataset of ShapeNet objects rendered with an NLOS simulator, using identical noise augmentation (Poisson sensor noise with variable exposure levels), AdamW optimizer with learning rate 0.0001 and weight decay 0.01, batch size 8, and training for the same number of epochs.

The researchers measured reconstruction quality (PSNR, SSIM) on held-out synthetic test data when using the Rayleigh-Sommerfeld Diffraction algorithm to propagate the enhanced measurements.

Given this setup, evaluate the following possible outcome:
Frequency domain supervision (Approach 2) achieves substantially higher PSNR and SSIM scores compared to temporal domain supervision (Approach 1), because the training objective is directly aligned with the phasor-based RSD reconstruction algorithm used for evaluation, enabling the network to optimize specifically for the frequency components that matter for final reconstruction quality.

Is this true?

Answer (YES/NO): YES